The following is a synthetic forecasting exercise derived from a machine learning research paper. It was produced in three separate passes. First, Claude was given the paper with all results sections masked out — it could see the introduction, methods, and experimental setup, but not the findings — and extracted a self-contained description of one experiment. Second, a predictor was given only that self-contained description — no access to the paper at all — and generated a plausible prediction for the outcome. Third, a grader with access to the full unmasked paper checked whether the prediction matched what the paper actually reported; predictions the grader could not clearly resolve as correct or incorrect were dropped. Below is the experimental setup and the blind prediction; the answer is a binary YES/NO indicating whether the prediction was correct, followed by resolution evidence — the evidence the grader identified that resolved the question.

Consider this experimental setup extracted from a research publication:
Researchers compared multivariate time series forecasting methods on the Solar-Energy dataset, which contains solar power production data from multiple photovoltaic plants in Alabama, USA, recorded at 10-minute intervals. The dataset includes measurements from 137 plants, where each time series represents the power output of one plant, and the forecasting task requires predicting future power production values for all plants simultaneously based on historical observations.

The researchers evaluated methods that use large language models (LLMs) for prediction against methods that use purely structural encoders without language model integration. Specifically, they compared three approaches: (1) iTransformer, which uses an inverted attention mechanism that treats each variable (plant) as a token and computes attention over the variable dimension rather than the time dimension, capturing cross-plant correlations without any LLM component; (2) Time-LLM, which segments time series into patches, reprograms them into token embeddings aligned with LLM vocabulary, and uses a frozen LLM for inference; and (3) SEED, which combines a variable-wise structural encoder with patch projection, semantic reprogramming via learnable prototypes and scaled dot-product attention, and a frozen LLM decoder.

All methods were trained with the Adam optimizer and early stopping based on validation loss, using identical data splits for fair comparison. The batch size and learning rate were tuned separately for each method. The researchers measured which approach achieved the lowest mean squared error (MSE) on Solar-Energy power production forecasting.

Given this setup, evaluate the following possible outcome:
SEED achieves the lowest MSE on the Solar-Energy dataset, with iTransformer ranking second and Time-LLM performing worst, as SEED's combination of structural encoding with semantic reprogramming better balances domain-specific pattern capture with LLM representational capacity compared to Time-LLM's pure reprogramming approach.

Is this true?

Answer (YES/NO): NO